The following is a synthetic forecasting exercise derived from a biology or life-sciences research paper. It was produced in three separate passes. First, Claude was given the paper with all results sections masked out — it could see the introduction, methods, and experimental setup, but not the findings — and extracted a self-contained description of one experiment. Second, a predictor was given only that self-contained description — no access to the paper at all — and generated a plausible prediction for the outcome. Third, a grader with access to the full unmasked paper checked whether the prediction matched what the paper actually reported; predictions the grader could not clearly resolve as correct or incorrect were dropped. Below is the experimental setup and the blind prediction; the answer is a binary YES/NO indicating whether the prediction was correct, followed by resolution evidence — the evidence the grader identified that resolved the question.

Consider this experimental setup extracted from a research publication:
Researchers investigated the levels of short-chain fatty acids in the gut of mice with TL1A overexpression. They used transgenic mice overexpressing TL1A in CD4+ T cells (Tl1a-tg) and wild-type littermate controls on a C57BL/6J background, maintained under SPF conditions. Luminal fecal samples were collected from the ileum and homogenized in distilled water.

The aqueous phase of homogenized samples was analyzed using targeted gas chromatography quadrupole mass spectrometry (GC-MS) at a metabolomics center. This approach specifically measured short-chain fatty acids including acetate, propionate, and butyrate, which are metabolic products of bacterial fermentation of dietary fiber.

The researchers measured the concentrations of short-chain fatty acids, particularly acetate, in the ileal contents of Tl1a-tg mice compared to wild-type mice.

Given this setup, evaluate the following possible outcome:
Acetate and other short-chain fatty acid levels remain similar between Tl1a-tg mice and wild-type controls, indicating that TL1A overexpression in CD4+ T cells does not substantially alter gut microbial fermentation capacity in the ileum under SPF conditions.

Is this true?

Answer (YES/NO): NO